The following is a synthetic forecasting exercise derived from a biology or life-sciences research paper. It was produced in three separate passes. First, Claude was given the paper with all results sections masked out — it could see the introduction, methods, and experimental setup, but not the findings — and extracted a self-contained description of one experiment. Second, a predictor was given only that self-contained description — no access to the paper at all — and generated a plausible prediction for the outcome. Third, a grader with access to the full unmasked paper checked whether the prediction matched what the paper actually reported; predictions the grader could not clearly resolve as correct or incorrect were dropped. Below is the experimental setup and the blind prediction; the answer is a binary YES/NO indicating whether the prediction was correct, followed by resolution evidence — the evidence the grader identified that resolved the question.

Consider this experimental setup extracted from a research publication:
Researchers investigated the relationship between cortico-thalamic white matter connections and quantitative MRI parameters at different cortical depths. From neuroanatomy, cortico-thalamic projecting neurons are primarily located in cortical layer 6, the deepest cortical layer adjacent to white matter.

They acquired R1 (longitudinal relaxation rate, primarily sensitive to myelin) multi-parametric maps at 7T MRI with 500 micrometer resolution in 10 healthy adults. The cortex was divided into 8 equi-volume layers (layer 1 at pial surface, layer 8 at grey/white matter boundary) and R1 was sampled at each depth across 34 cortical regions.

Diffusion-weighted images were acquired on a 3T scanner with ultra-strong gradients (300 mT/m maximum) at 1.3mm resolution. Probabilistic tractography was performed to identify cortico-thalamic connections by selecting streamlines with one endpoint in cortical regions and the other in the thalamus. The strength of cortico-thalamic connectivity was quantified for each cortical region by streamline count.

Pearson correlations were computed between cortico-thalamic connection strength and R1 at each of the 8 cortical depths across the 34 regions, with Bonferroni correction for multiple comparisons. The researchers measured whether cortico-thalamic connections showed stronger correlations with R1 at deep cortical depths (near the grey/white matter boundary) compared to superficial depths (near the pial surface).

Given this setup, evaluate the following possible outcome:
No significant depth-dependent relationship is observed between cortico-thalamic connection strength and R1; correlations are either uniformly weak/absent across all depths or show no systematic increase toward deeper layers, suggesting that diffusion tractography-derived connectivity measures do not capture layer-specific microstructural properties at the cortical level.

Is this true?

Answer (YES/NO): YES